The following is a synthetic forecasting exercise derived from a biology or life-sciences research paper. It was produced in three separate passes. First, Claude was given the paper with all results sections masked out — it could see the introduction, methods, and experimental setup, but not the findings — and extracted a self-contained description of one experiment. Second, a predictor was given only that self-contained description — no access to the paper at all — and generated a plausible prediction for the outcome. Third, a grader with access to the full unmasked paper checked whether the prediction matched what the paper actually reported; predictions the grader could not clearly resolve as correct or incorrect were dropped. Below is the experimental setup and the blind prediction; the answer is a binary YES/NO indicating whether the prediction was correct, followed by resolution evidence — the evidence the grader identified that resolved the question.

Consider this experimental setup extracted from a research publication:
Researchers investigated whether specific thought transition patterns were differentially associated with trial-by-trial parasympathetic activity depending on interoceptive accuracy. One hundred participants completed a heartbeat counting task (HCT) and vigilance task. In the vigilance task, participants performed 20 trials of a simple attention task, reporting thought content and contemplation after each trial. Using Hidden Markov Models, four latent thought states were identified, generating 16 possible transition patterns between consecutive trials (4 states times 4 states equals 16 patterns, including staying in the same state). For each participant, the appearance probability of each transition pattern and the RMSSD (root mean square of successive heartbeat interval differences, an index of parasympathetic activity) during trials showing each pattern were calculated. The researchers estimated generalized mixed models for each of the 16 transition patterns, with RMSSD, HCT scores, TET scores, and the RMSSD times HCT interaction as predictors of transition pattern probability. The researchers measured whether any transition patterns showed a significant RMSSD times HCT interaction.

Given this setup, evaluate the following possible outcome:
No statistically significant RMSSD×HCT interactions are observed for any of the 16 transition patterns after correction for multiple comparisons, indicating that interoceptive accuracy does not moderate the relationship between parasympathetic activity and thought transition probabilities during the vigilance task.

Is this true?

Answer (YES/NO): NO